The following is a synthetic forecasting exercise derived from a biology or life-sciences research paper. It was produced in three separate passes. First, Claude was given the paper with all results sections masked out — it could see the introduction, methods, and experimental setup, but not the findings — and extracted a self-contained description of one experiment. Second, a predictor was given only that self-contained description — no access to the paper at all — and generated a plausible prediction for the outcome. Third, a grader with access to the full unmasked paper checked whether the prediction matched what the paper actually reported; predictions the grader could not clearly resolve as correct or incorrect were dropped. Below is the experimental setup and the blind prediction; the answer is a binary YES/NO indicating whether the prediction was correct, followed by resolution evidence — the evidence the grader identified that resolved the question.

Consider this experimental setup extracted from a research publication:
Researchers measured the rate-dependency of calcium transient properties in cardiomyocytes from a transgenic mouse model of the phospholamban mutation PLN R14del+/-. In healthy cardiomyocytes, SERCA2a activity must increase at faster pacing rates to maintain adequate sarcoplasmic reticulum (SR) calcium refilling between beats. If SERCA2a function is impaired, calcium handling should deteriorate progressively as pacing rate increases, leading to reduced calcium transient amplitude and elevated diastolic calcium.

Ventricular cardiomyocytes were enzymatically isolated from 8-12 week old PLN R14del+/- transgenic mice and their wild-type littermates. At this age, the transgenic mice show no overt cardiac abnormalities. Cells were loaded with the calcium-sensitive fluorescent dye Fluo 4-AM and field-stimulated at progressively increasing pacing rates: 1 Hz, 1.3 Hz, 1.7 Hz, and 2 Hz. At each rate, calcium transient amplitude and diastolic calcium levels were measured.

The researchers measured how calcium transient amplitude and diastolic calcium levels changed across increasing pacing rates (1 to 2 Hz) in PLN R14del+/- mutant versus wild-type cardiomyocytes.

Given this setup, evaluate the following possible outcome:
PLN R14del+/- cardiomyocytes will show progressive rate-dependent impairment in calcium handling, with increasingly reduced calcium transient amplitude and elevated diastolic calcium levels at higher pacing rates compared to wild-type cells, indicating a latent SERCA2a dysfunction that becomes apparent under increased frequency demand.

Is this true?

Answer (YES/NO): NO